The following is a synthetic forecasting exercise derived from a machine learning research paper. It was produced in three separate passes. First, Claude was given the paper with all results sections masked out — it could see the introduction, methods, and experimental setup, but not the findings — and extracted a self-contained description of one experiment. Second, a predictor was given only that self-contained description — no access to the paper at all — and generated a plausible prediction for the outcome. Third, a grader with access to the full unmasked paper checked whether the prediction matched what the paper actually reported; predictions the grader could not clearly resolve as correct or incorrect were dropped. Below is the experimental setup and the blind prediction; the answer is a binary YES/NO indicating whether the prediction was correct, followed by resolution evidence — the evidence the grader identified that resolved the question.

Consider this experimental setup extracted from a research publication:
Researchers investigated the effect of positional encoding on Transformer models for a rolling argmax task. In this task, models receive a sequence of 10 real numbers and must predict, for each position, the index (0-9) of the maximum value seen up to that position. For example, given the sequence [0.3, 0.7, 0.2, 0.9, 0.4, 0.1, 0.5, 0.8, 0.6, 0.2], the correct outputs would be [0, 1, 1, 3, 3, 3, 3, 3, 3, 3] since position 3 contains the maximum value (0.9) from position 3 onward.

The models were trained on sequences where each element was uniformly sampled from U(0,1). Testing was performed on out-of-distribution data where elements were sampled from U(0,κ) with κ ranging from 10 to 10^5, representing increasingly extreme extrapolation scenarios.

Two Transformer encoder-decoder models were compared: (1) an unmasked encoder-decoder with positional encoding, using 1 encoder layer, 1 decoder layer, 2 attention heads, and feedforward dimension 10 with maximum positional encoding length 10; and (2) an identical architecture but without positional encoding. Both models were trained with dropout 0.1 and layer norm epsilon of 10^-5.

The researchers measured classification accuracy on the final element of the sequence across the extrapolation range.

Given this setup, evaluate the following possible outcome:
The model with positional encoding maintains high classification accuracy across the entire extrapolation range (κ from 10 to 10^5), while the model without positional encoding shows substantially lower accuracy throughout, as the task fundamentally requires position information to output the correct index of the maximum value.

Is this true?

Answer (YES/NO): NO